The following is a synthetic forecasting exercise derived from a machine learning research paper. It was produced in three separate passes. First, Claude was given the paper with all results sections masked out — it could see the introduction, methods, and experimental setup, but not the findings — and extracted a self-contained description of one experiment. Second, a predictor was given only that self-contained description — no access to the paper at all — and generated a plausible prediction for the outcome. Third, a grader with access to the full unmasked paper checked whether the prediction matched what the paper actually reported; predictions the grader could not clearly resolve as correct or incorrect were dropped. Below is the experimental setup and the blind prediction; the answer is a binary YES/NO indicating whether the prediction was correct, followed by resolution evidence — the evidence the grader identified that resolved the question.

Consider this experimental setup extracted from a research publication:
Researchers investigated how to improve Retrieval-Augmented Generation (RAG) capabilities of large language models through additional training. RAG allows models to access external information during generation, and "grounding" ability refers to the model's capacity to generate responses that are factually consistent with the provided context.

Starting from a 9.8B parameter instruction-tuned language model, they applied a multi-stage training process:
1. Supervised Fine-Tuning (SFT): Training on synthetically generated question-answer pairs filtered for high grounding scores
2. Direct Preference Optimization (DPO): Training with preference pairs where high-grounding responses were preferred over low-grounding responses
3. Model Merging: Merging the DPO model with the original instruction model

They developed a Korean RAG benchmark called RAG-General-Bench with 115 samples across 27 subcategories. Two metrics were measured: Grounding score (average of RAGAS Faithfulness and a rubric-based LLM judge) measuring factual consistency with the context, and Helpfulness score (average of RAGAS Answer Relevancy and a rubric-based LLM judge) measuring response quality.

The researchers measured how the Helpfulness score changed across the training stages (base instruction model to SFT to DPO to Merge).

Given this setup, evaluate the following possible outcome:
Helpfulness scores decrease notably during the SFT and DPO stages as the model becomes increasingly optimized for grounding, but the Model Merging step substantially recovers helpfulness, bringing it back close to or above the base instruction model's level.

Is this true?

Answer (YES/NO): YES